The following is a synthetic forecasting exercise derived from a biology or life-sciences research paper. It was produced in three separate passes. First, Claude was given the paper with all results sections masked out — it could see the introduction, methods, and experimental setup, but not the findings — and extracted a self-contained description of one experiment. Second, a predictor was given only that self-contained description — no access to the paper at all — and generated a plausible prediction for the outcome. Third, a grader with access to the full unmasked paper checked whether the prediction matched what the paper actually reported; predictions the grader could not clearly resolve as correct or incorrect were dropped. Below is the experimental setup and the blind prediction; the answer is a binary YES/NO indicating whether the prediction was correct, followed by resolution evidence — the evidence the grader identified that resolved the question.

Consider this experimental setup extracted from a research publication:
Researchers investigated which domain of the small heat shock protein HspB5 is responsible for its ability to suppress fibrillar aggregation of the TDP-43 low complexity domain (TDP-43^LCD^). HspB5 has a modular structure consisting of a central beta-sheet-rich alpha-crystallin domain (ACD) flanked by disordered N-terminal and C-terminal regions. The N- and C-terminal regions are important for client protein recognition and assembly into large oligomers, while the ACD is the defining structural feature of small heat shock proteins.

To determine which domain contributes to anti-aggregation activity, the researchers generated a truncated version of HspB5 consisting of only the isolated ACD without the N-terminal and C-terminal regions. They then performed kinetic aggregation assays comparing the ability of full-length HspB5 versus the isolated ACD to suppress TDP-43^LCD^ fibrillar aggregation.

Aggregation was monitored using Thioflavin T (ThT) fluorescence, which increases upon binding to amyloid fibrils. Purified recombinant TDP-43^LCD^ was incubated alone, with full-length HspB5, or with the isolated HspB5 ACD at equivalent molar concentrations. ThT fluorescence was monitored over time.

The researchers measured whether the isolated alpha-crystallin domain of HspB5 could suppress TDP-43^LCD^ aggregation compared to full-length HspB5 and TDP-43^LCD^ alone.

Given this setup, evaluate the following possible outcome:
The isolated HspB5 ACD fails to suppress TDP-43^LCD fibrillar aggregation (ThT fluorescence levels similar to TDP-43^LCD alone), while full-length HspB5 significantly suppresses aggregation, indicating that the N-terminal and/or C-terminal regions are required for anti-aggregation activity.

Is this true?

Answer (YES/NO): NO